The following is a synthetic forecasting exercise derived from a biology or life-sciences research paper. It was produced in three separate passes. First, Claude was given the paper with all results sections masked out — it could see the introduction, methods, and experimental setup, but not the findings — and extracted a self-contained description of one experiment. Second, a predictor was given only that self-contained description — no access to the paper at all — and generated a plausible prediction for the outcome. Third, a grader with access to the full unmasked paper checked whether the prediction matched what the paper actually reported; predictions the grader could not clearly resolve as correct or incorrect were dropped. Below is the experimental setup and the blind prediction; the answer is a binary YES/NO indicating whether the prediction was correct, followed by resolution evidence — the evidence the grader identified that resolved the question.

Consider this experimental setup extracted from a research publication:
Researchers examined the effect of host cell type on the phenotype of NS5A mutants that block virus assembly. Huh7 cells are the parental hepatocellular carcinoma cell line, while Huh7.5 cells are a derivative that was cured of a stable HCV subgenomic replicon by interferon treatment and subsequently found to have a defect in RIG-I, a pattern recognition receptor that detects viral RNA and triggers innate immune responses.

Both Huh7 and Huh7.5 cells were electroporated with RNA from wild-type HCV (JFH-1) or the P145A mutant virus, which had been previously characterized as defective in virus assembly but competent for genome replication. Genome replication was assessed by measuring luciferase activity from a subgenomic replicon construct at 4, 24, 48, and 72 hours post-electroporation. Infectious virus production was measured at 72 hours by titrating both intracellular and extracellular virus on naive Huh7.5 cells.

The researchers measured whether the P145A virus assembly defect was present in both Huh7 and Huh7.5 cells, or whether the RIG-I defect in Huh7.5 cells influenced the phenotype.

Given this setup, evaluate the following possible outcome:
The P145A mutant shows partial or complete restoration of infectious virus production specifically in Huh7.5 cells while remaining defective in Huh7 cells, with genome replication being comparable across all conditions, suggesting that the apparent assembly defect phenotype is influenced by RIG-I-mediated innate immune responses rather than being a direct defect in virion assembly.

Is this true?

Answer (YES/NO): NO